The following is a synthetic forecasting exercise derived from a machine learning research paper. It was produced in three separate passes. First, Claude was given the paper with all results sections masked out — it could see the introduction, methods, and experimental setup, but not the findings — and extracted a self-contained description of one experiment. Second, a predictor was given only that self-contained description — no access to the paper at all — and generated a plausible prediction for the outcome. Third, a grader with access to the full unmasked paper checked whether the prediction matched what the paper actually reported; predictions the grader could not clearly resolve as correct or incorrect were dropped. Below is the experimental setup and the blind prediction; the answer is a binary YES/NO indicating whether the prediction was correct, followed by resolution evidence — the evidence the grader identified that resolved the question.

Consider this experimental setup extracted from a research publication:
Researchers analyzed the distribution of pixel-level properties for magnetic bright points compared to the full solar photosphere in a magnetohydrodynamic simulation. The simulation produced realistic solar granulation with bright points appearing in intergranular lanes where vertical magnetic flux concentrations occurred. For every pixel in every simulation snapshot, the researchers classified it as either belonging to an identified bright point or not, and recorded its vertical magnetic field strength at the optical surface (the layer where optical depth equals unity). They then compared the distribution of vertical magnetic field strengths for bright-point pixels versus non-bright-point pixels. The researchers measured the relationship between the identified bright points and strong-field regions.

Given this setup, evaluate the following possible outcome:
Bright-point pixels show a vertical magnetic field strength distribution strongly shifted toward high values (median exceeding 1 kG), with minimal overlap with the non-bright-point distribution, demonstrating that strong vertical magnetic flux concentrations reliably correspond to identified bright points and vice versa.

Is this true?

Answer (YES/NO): NO